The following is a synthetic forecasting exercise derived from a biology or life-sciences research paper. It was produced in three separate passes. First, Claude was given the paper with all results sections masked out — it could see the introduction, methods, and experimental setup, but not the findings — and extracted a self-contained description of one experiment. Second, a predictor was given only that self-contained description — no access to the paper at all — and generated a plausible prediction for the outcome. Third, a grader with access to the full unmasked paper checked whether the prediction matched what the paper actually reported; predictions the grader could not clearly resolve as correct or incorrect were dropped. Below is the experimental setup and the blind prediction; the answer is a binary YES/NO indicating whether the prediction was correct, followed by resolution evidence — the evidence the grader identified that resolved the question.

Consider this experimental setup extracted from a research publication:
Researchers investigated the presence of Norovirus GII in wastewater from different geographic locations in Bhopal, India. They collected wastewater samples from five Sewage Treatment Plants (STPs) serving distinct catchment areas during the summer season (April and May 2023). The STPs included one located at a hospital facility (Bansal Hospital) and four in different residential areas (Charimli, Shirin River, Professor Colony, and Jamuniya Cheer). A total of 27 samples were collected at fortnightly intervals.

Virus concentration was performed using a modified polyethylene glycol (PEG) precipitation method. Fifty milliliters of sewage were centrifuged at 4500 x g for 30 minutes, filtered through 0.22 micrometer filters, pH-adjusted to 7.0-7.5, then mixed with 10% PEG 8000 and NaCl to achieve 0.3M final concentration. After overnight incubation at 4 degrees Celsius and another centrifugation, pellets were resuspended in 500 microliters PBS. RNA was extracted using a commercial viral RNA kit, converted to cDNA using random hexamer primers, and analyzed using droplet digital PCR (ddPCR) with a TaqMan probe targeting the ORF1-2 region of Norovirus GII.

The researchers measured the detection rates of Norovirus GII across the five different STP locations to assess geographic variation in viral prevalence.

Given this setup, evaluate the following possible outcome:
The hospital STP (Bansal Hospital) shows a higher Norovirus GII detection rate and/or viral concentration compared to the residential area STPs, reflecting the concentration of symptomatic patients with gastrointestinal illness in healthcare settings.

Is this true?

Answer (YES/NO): YES